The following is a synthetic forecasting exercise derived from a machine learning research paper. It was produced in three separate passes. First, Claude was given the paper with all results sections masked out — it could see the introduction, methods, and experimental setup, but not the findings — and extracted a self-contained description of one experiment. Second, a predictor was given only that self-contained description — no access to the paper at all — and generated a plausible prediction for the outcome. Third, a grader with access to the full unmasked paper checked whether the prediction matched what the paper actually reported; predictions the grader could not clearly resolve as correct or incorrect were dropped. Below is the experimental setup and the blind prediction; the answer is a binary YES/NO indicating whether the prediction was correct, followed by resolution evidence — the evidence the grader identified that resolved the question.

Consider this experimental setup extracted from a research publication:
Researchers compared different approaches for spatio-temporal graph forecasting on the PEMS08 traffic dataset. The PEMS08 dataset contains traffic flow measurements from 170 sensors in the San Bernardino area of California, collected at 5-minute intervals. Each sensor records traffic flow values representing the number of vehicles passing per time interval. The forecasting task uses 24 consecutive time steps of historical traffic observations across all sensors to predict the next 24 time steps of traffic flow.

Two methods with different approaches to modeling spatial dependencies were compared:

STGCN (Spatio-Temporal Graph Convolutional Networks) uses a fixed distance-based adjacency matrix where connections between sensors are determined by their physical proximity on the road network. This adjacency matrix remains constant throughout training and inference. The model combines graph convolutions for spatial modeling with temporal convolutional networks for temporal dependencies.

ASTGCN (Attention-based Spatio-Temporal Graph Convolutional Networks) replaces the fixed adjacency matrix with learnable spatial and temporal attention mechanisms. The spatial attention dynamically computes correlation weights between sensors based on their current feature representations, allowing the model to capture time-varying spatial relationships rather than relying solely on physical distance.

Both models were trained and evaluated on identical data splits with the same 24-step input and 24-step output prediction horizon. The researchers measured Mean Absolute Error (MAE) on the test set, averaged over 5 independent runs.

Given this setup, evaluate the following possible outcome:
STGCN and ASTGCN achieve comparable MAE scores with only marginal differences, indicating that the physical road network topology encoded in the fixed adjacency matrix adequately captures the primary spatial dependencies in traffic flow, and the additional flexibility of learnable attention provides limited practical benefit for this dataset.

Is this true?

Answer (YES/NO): NO